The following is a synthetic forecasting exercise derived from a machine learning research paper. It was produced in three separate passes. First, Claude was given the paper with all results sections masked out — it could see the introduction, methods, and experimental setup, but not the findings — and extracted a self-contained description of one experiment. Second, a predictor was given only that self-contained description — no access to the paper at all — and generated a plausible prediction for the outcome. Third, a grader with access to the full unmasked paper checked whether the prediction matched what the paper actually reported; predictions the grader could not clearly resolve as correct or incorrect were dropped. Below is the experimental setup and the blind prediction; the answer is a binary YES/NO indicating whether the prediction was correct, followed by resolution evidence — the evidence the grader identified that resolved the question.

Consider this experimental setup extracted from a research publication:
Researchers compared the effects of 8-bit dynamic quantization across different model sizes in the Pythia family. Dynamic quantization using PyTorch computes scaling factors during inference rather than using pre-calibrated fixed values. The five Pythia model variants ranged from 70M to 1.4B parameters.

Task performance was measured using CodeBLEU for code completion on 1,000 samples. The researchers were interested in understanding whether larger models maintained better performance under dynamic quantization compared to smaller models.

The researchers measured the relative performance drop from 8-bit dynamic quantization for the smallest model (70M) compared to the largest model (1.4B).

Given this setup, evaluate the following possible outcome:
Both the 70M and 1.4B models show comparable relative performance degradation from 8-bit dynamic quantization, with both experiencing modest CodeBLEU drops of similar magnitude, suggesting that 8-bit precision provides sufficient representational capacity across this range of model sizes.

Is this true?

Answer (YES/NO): NO